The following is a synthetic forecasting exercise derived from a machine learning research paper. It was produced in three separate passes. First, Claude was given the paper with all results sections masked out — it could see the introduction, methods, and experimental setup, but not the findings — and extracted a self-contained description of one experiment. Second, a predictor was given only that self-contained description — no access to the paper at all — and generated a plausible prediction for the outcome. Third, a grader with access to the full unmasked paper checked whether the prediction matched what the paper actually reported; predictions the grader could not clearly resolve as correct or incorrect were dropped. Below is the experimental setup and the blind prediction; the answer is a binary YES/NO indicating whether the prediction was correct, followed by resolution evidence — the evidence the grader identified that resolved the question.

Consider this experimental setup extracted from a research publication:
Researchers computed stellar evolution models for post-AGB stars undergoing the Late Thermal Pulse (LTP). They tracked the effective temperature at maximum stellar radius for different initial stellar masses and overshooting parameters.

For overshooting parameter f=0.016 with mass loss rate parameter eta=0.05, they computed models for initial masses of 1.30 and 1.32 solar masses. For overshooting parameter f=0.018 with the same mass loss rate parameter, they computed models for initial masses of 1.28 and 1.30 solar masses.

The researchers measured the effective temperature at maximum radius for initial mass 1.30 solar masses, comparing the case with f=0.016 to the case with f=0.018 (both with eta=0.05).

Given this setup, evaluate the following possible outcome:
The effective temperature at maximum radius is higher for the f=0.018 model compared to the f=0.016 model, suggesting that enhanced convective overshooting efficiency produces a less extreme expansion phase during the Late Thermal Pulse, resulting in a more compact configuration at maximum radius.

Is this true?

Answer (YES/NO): YES